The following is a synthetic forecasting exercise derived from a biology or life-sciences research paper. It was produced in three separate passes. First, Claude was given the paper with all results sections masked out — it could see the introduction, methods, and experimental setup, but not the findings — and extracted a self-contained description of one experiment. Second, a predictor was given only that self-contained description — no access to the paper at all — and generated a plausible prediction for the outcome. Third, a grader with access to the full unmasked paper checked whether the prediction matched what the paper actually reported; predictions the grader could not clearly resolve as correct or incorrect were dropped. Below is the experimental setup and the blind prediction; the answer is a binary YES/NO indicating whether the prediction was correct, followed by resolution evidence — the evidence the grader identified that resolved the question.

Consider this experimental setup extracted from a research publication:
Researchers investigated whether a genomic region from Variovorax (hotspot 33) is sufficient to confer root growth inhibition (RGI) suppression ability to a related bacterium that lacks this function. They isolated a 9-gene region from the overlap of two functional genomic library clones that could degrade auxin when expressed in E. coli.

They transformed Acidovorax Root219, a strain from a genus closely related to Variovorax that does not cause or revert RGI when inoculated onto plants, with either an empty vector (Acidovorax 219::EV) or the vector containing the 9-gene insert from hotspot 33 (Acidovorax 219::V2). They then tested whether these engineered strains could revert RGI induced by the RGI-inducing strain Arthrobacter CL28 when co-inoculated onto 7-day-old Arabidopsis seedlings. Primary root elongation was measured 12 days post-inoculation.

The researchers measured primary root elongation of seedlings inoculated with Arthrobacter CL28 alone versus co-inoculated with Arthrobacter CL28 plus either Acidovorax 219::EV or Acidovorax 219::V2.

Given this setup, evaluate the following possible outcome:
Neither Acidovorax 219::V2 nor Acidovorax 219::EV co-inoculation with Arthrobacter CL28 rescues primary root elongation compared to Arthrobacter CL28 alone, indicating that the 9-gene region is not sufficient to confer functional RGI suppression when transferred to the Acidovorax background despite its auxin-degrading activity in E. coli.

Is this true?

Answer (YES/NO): NO